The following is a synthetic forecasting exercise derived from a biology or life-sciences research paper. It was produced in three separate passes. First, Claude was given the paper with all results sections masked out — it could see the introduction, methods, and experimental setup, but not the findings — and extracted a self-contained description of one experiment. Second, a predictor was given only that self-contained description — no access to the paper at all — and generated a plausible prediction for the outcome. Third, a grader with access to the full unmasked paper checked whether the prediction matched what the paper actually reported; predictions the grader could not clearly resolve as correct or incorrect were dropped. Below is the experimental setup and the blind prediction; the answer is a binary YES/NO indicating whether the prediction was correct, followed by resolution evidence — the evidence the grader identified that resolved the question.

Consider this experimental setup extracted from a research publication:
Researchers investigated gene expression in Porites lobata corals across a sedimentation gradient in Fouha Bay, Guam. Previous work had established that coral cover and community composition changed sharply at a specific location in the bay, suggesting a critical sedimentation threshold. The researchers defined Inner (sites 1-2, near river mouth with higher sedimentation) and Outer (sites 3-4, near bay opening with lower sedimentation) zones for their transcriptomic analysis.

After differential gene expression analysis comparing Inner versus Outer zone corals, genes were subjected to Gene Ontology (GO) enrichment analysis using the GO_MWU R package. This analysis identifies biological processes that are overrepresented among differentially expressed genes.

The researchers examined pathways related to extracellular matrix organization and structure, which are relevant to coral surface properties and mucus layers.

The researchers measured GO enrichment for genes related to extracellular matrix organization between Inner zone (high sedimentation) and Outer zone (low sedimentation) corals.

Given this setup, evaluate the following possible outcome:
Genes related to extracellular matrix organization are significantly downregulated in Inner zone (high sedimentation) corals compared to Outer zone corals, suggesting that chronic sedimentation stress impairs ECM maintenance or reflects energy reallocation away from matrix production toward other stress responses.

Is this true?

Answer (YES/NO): YES